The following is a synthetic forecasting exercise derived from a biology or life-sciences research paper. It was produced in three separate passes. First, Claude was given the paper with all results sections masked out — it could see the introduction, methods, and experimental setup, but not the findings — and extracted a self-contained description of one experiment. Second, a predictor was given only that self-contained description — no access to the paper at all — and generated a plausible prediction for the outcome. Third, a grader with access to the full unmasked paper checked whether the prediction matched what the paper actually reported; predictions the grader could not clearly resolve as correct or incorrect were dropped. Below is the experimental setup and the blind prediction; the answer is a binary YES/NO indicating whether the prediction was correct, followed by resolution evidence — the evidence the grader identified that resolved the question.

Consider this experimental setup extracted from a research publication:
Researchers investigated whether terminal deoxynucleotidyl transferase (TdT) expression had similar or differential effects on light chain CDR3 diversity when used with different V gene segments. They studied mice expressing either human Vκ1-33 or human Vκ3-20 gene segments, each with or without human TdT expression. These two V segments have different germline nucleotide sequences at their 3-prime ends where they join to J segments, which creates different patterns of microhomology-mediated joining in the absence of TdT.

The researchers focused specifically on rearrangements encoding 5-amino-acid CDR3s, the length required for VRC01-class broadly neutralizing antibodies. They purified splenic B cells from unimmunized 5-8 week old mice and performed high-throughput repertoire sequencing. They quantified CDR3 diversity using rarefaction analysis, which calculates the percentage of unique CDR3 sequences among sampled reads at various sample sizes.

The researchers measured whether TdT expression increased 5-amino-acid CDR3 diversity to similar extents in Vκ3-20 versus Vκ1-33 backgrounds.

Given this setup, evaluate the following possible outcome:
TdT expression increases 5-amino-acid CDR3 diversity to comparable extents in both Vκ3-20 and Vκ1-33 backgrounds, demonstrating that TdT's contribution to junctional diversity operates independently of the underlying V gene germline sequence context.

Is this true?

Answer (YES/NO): YES